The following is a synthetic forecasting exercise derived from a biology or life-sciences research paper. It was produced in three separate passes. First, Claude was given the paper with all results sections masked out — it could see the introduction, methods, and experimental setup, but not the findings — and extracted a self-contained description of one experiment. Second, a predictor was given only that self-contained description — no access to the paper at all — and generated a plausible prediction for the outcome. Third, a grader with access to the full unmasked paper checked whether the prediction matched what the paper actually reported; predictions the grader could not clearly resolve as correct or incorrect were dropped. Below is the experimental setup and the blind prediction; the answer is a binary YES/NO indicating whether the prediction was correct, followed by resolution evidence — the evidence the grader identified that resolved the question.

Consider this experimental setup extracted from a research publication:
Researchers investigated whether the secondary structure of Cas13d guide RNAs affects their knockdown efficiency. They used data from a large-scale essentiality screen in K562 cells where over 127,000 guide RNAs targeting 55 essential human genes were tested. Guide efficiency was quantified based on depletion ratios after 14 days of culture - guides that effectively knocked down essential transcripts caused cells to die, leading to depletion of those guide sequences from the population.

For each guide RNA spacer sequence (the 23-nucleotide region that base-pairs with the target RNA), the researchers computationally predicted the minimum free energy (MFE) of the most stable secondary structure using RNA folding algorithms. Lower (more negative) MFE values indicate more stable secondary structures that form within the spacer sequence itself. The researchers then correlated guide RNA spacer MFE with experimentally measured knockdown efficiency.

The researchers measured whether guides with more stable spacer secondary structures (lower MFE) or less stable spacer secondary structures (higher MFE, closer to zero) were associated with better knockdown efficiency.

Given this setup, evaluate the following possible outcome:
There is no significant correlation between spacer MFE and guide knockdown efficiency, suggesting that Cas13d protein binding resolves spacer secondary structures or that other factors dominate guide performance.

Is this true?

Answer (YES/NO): NO